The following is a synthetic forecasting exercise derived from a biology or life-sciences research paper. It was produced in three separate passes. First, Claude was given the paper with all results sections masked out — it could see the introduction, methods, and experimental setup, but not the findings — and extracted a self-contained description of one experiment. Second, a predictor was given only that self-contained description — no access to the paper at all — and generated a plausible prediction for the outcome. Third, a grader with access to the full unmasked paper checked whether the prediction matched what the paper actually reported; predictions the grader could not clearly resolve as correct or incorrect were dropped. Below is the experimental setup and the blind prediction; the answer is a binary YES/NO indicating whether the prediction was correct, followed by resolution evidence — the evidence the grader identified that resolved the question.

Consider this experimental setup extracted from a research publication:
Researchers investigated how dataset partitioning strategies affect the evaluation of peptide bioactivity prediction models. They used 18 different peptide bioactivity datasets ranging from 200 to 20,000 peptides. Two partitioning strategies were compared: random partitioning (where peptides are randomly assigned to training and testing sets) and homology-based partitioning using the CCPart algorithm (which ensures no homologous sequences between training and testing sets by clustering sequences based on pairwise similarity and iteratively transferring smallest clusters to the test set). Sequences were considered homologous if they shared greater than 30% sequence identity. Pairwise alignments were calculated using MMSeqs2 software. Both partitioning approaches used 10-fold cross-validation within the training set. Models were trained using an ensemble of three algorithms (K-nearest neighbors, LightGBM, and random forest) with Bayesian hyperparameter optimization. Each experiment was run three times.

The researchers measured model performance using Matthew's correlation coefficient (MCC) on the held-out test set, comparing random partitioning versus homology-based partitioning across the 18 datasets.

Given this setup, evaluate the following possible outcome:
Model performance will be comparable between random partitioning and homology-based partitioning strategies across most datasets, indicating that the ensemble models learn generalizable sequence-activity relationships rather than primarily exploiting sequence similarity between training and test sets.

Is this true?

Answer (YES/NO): NO